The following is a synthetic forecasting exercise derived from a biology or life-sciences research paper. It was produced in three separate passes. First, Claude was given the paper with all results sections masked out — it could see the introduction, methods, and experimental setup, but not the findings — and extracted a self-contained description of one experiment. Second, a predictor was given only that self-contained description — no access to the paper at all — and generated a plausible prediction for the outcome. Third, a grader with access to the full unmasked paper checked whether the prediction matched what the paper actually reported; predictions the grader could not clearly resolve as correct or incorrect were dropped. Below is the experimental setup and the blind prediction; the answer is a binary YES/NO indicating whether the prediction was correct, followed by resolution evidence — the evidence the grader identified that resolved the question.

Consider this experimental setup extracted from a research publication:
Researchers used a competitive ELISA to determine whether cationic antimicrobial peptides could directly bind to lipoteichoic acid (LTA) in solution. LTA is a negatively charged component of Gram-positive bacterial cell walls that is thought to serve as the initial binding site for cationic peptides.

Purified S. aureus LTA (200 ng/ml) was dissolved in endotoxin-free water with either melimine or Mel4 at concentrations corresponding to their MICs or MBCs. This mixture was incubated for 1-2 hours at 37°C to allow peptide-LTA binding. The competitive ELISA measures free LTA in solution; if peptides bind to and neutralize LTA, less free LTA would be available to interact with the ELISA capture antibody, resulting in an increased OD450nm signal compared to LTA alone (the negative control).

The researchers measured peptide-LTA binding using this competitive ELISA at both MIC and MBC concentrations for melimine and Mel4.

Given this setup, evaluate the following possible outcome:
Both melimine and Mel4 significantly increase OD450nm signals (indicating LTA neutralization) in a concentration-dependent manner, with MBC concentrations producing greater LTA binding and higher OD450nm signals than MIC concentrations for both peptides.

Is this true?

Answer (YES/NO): NO